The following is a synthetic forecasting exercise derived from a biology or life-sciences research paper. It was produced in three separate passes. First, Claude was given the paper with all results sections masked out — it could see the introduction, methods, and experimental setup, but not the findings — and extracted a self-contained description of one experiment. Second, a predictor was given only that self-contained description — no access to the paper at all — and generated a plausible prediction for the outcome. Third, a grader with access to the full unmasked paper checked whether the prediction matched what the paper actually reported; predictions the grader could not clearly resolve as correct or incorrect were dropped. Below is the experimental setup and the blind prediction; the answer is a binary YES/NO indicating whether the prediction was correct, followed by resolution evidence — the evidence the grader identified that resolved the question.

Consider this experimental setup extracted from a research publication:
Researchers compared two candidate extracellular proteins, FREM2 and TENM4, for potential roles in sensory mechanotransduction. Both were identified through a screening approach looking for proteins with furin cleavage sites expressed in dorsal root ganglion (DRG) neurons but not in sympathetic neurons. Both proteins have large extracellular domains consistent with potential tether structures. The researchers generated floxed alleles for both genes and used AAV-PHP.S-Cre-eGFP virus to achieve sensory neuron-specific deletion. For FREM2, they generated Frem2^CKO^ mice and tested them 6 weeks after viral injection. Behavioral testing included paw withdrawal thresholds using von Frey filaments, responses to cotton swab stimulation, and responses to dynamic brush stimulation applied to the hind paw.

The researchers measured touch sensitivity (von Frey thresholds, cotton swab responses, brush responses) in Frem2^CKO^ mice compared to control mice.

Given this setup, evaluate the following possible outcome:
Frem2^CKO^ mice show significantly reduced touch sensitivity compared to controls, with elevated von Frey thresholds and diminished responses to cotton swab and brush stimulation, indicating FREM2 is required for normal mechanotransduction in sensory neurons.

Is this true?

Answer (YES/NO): NO